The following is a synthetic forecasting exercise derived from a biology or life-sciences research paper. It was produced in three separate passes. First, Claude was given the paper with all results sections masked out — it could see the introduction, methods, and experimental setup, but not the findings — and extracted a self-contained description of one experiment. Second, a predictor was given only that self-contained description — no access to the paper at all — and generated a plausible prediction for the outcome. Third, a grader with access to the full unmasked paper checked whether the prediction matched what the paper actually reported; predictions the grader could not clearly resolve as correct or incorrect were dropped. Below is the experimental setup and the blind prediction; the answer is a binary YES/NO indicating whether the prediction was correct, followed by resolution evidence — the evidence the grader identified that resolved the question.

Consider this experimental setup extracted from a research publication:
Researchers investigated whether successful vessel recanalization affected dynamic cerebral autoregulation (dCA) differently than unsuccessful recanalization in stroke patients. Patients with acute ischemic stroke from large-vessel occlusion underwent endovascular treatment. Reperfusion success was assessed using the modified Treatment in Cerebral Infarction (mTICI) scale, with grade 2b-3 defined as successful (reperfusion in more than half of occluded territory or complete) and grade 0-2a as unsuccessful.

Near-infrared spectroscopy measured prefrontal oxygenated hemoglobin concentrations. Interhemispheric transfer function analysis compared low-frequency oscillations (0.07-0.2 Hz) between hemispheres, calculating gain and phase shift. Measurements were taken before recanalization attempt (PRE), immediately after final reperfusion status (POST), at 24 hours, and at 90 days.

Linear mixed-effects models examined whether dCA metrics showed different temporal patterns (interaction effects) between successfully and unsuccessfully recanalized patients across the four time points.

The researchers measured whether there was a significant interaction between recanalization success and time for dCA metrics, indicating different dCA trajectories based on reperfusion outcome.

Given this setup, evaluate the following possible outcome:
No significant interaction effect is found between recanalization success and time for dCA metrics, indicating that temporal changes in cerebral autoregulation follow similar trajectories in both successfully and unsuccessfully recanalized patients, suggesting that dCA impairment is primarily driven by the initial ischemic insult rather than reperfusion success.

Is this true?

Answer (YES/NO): YES